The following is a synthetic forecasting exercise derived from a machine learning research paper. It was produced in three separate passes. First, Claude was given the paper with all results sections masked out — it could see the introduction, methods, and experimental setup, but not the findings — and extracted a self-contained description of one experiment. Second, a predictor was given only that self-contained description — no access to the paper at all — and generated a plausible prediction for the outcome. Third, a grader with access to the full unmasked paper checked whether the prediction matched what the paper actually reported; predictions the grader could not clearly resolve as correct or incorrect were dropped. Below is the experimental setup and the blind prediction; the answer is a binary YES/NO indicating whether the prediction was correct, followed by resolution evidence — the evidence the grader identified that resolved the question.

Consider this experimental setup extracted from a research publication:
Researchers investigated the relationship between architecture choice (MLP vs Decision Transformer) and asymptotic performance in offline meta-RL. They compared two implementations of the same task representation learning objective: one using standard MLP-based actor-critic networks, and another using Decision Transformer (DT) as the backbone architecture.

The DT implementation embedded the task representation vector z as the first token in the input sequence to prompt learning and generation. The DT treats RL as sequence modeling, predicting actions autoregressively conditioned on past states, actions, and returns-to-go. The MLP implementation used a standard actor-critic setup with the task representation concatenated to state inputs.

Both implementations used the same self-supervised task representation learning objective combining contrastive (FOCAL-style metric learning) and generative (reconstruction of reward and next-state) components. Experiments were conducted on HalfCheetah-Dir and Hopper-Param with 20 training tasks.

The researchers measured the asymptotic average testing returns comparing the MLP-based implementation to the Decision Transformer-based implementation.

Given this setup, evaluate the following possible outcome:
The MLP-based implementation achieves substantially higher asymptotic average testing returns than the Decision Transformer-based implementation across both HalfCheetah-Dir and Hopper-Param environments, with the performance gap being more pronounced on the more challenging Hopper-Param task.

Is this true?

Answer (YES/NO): NO